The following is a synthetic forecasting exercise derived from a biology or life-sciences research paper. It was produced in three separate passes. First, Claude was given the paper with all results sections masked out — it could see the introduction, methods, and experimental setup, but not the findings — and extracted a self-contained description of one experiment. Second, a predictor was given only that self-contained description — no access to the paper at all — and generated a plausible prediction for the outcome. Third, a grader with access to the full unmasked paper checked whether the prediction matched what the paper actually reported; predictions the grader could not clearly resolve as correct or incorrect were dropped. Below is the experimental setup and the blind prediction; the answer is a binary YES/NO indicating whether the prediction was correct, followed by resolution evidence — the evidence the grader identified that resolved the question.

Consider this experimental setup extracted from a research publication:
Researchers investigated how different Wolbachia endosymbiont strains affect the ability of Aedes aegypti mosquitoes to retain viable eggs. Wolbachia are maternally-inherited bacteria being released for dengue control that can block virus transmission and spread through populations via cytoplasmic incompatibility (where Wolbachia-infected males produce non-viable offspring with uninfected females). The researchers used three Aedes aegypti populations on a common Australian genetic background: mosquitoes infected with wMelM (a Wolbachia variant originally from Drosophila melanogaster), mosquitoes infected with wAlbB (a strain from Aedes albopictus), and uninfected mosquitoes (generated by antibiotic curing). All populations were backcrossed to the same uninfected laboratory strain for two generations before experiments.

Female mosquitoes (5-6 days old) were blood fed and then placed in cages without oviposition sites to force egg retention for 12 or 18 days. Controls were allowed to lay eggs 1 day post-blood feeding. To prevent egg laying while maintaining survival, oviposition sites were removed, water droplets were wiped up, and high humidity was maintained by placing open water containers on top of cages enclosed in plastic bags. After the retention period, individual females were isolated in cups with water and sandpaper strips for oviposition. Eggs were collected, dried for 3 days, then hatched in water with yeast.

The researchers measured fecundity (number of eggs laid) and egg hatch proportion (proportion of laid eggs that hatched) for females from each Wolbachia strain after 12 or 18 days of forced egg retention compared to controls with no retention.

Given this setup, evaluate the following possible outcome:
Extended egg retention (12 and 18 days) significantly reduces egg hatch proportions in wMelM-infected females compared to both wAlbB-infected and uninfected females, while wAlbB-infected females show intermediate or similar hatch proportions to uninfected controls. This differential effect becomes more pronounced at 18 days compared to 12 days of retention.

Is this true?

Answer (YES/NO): NO